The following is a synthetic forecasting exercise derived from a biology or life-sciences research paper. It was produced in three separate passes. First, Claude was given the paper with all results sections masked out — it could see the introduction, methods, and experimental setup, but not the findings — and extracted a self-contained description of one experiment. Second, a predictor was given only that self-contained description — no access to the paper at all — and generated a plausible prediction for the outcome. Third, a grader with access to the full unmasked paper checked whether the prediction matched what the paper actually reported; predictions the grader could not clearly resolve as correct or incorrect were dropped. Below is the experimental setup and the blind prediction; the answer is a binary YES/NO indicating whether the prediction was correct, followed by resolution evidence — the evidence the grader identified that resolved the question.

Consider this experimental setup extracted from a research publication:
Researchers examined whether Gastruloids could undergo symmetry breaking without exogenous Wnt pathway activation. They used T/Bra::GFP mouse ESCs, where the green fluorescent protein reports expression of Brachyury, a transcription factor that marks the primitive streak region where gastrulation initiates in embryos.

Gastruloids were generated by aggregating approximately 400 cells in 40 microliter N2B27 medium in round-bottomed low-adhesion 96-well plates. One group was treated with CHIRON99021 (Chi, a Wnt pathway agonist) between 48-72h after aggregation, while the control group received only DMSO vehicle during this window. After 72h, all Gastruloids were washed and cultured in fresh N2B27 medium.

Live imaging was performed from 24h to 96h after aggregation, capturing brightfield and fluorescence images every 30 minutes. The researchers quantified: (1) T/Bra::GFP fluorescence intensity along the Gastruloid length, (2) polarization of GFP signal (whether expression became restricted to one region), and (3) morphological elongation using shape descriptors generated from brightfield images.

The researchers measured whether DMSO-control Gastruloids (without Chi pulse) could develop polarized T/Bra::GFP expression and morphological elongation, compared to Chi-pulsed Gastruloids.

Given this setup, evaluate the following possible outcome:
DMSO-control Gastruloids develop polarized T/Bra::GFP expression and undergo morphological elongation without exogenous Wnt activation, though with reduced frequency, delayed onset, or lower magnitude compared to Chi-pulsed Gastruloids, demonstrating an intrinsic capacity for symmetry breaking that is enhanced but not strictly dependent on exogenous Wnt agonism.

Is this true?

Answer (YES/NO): YES